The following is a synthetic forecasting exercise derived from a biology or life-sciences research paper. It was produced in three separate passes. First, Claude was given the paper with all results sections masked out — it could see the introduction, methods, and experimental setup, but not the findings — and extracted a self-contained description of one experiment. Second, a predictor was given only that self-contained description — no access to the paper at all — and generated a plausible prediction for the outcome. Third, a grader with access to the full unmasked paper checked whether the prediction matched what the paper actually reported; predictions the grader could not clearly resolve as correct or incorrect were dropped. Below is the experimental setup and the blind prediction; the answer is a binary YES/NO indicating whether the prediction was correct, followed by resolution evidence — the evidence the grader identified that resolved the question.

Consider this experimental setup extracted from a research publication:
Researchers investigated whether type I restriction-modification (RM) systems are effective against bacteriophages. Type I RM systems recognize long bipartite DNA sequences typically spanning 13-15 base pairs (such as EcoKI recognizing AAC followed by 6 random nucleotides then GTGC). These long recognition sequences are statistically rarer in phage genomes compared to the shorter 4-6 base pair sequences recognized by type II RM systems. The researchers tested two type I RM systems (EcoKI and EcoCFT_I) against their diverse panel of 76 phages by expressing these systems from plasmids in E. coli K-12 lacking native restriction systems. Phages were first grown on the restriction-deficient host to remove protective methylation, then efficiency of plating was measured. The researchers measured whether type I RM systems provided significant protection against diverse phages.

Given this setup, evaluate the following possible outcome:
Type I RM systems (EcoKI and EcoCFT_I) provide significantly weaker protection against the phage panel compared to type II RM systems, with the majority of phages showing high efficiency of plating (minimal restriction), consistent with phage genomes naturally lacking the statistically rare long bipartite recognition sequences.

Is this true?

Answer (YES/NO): YES